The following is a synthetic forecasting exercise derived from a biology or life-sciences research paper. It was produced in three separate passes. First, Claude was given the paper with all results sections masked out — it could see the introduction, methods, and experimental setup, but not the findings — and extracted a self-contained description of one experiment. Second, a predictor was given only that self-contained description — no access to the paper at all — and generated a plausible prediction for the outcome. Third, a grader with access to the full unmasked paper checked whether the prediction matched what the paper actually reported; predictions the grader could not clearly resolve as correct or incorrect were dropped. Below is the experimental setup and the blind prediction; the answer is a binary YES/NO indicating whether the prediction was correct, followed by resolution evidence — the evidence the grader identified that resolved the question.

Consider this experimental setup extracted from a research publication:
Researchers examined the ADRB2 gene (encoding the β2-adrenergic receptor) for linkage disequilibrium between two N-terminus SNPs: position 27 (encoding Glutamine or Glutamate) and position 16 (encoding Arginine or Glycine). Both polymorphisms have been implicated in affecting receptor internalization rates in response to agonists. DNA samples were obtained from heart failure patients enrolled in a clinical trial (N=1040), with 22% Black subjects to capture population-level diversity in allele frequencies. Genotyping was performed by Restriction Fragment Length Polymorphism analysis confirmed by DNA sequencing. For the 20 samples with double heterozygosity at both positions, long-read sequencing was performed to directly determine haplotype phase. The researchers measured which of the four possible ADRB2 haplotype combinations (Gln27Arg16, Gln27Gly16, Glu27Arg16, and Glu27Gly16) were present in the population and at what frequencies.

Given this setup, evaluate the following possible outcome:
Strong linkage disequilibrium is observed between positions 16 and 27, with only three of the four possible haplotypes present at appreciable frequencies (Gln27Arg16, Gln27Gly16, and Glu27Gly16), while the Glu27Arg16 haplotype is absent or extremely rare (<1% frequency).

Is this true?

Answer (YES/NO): YES